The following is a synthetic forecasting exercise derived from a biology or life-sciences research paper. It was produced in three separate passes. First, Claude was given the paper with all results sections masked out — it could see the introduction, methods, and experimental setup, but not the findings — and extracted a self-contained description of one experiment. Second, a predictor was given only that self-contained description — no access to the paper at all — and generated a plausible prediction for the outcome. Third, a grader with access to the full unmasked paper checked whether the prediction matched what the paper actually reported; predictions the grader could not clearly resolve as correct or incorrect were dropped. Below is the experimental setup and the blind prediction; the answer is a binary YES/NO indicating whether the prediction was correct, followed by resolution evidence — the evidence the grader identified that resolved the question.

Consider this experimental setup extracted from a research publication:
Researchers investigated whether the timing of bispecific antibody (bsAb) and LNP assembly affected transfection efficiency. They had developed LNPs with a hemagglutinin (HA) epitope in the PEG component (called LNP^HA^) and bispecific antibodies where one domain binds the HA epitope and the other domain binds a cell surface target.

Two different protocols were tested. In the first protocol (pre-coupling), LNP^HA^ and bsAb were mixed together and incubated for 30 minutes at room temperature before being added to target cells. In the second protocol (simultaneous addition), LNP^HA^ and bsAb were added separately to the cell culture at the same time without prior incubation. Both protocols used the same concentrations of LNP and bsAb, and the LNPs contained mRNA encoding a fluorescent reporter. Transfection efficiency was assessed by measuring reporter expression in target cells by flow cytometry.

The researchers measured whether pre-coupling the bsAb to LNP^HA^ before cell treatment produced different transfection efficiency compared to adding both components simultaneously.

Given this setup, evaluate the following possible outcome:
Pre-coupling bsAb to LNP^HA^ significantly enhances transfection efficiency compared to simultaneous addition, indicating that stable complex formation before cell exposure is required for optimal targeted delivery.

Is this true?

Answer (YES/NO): NO